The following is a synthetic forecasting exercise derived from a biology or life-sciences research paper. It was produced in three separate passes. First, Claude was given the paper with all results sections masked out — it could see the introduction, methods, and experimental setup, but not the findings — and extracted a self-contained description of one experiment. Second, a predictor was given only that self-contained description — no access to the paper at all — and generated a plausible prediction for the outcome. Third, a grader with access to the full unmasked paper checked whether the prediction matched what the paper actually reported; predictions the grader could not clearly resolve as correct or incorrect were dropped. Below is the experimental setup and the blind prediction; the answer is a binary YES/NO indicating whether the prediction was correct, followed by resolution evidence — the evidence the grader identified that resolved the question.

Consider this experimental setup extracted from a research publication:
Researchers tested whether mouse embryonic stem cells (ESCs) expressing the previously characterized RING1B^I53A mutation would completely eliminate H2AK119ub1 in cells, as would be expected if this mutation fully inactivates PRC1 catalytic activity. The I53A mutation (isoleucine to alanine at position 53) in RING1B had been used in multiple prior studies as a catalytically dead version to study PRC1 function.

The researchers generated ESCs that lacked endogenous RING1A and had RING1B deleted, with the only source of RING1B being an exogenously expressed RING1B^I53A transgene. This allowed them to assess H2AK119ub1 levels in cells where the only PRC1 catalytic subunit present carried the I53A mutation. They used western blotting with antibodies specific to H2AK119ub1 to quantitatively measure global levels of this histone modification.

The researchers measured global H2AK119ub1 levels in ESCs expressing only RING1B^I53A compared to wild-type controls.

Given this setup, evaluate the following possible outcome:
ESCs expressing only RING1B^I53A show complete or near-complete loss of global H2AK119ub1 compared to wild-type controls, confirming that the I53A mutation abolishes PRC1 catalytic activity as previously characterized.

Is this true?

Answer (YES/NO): NO